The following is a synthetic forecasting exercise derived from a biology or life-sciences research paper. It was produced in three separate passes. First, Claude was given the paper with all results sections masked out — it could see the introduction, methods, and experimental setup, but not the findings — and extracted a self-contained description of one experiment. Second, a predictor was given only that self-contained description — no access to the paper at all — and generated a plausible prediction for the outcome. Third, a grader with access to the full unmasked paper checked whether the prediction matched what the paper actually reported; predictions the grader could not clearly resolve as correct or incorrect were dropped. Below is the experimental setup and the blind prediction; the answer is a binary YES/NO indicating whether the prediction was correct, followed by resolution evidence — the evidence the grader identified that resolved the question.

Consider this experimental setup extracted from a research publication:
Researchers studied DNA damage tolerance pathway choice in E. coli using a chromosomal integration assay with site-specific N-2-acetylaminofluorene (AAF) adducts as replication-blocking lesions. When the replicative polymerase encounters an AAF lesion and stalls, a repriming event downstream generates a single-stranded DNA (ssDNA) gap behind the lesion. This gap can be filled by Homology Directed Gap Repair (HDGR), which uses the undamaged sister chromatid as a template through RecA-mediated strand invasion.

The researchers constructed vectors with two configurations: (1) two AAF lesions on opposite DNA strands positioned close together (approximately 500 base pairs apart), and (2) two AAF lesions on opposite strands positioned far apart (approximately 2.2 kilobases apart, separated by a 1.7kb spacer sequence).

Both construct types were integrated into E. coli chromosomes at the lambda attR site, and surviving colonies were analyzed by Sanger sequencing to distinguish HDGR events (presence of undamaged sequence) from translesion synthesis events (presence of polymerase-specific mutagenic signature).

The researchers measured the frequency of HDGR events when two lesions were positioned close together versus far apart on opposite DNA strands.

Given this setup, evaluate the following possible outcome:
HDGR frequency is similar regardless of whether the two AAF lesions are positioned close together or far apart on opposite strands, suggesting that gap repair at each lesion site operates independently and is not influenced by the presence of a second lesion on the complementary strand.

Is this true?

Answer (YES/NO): NO